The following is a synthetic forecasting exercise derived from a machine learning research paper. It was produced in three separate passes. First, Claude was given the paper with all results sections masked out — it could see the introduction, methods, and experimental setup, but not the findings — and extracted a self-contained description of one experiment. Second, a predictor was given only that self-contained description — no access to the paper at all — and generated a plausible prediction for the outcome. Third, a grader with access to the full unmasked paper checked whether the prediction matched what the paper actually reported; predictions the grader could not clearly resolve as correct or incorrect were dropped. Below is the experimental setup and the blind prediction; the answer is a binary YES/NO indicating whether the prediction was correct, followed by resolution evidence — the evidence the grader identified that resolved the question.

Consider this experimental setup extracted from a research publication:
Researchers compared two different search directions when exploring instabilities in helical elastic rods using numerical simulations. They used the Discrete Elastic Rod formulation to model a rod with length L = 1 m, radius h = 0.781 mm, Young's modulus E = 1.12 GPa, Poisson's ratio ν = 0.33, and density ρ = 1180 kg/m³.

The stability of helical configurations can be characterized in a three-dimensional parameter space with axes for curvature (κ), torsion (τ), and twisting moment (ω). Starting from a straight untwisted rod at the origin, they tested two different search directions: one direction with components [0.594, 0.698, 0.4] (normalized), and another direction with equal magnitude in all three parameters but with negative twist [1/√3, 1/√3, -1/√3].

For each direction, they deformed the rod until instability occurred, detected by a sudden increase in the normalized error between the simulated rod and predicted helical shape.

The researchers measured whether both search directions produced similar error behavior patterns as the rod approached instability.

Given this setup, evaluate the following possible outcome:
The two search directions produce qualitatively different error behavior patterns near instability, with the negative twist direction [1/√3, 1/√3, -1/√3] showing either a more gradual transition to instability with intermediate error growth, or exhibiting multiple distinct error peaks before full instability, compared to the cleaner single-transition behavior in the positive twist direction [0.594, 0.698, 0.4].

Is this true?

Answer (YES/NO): NO